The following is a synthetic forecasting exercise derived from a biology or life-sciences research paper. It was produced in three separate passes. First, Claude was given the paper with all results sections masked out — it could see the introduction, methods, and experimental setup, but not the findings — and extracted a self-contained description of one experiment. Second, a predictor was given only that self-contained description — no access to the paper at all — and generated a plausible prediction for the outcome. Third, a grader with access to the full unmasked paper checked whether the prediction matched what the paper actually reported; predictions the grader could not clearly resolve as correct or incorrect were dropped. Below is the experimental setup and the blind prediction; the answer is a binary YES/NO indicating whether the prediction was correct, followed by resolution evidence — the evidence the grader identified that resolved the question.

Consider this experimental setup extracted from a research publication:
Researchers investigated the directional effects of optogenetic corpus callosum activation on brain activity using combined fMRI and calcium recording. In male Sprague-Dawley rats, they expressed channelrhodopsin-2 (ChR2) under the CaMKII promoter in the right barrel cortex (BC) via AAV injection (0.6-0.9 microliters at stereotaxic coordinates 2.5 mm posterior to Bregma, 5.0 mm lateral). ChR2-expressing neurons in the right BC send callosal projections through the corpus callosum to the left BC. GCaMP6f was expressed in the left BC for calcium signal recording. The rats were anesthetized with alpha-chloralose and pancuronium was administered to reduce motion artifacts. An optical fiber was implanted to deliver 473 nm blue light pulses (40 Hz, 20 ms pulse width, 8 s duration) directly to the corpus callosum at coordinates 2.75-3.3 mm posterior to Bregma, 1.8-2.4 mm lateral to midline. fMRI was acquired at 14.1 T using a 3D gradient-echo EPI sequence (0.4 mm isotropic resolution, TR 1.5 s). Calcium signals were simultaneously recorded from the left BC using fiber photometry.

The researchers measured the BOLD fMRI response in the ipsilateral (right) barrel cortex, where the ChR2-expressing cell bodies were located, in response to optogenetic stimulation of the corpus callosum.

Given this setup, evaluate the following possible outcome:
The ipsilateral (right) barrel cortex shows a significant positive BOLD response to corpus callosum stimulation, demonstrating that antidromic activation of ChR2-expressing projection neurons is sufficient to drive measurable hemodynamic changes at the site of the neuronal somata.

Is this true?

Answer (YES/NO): YES